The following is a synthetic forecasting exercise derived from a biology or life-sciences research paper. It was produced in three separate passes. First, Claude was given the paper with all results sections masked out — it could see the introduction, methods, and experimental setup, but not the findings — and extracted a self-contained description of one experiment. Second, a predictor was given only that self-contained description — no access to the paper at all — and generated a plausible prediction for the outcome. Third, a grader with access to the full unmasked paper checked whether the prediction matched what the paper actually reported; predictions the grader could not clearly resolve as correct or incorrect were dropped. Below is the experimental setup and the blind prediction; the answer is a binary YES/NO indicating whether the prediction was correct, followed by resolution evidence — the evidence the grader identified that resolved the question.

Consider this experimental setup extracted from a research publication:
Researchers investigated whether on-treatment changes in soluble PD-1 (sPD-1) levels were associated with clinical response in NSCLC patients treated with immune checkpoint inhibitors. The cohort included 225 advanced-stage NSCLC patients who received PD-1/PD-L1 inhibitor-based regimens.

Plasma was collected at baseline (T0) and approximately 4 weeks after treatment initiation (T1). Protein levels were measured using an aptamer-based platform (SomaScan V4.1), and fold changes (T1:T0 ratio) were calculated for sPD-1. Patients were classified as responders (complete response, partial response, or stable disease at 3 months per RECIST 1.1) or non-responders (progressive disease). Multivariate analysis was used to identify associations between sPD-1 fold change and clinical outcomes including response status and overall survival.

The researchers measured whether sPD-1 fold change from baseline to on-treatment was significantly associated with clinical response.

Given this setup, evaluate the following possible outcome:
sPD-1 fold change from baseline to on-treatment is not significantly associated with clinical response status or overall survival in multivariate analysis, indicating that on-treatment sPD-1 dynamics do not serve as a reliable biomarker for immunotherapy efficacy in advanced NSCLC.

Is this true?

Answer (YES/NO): NO